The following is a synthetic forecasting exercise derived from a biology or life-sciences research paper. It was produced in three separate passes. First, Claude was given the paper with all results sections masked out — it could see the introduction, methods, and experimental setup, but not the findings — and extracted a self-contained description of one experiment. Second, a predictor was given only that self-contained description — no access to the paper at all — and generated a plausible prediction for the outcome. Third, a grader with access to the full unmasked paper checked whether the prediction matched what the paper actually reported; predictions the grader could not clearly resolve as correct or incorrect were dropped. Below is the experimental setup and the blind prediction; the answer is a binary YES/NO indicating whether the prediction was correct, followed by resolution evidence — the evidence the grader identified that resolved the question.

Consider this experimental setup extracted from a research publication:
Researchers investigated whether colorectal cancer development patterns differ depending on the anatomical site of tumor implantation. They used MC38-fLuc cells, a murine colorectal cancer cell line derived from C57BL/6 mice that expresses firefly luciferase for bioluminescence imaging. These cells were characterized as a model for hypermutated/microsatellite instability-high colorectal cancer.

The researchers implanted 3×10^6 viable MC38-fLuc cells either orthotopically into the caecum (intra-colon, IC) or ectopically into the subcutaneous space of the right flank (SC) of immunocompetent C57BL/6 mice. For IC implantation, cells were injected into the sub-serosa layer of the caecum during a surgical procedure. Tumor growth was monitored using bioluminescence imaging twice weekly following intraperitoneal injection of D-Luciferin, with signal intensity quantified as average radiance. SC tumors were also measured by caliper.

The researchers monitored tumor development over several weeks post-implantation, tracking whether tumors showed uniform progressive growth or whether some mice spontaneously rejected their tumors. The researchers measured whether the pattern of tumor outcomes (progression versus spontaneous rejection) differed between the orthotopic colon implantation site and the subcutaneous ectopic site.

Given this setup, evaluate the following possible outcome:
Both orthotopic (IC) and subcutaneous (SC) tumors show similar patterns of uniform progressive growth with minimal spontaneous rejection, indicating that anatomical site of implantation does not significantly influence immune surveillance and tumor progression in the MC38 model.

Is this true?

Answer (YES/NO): NO